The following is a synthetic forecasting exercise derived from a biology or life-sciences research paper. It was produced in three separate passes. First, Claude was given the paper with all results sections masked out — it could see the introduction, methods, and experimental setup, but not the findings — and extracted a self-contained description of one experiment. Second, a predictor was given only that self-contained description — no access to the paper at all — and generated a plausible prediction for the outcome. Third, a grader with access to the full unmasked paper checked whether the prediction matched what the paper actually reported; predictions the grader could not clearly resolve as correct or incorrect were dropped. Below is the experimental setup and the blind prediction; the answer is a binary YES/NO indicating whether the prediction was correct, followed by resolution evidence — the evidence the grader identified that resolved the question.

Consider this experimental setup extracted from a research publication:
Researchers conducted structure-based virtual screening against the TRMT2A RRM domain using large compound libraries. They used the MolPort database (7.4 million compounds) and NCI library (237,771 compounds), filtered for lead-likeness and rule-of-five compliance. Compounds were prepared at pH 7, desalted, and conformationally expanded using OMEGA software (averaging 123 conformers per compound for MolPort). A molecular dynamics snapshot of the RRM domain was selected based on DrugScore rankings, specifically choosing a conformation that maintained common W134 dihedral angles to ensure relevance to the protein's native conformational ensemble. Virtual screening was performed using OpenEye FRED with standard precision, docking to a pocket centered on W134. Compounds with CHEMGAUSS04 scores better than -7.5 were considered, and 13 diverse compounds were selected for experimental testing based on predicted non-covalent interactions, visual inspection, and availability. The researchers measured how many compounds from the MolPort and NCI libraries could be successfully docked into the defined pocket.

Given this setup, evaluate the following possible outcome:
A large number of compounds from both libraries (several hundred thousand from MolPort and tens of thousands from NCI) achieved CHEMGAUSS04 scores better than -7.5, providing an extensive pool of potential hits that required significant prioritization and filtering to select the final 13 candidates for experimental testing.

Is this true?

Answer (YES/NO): NO